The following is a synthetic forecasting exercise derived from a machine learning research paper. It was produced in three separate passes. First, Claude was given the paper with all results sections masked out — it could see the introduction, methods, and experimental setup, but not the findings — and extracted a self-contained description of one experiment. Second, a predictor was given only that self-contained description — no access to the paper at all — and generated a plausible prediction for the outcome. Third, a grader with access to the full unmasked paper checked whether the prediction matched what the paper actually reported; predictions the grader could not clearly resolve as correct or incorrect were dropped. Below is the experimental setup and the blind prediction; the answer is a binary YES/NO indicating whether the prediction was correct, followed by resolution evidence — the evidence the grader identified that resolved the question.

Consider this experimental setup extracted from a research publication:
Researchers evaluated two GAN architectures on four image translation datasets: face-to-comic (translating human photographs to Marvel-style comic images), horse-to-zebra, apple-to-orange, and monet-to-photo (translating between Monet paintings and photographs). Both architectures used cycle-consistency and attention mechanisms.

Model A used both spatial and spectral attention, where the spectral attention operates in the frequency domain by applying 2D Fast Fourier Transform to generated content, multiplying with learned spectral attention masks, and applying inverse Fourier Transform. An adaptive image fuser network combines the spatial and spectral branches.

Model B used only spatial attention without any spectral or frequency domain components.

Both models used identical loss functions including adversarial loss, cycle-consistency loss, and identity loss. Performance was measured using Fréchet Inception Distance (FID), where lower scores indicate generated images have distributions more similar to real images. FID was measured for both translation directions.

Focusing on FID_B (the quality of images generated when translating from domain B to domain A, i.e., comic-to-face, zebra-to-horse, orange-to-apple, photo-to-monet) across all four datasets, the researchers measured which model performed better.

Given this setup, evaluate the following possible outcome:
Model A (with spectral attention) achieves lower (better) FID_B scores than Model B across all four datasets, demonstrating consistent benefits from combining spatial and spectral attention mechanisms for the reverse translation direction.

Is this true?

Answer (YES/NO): NO